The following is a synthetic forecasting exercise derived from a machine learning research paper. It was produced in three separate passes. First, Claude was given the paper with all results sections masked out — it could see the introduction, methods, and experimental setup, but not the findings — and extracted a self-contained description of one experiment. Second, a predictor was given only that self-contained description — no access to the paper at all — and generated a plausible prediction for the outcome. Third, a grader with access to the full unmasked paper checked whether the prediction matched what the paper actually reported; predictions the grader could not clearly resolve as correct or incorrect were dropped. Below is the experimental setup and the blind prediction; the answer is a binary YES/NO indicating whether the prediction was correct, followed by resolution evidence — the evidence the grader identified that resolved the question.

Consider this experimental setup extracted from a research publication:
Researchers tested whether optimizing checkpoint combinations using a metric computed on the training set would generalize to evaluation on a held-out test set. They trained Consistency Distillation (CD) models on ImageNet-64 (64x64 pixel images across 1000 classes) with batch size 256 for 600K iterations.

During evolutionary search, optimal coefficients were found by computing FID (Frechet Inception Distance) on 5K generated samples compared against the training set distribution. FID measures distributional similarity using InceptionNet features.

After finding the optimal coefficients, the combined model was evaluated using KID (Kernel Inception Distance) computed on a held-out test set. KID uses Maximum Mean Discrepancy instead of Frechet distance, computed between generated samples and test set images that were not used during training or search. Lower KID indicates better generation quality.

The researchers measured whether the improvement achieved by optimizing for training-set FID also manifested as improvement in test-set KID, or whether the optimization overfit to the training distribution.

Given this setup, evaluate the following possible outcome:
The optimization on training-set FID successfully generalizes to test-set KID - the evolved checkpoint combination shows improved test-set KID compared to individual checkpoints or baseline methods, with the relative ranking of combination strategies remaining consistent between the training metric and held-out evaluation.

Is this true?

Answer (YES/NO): YES